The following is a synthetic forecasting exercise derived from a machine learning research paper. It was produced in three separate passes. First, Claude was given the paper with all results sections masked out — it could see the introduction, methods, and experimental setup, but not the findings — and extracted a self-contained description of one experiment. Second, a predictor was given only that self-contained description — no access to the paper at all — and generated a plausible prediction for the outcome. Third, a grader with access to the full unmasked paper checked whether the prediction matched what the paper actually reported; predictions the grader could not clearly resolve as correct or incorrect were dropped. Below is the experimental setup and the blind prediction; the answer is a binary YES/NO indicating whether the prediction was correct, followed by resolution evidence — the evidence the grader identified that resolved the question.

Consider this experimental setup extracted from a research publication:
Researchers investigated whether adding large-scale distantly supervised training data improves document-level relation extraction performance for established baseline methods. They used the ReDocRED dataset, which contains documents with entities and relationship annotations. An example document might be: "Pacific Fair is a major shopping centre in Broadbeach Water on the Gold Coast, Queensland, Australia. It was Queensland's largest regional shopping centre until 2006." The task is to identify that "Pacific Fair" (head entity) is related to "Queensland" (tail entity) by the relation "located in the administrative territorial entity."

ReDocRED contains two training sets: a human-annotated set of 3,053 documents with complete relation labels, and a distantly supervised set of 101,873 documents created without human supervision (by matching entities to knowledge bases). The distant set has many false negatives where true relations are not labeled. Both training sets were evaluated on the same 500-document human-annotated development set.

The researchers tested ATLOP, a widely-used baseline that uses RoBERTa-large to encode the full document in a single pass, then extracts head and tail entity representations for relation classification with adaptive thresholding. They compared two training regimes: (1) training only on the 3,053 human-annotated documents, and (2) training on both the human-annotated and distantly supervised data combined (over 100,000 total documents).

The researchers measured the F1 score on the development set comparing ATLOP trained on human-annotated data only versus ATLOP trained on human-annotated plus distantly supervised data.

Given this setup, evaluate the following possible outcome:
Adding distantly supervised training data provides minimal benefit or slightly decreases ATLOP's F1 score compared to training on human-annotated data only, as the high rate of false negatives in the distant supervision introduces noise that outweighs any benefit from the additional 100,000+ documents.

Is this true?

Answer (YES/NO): YES